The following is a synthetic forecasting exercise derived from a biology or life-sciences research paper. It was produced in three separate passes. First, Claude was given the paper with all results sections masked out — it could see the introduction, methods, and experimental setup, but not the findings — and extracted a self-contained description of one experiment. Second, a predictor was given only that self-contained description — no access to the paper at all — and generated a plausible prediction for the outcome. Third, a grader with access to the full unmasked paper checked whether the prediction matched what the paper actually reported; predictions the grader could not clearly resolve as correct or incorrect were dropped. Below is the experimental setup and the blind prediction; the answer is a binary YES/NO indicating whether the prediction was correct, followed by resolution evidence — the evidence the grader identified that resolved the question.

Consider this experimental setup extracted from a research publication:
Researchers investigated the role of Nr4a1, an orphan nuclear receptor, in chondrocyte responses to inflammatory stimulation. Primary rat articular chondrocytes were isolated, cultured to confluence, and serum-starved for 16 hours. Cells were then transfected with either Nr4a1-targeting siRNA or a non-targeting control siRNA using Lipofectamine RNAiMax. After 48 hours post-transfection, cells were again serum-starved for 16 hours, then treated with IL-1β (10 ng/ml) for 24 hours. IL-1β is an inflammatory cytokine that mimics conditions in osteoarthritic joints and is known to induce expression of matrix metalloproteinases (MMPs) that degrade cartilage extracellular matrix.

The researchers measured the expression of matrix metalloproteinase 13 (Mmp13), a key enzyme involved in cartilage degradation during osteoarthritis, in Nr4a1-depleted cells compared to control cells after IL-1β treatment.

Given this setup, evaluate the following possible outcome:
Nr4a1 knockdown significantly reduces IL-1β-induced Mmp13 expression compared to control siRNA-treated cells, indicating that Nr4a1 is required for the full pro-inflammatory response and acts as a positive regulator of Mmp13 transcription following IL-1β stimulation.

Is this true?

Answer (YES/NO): YES